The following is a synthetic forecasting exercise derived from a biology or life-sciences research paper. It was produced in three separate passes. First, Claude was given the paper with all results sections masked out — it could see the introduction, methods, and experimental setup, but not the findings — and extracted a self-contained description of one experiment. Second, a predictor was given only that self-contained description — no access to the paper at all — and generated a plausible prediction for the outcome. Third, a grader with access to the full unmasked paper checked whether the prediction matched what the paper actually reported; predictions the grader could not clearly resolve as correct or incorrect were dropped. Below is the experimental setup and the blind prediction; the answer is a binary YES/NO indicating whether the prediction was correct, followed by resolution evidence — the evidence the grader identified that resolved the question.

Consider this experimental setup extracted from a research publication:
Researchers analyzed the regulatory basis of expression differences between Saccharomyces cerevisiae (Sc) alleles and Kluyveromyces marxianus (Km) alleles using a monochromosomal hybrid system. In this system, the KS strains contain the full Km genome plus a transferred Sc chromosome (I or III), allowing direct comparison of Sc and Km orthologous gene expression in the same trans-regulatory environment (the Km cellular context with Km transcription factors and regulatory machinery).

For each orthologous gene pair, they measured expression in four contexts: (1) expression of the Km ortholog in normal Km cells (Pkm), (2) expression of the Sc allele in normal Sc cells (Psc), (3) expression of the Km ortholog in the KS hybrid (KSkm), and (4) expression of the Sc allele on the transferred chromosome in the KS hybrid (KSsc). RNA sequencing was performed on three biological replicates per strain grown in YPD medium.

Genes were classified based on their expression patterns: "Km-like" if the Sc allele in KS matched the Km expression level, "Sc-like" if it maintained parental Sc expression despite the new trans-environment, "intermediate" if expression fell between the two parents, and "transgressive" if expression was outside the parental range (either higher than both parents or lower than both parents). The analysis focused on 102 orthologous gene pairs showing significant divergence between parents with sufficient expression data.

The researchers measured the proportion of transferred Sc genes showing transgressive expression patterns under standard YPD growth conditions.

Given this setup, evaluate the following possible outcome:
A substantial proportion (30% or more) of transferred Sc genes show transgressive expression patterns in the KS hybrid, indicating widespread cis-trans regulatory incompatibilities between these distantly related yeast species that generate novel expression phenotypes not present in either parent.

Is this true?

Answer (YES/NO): YES